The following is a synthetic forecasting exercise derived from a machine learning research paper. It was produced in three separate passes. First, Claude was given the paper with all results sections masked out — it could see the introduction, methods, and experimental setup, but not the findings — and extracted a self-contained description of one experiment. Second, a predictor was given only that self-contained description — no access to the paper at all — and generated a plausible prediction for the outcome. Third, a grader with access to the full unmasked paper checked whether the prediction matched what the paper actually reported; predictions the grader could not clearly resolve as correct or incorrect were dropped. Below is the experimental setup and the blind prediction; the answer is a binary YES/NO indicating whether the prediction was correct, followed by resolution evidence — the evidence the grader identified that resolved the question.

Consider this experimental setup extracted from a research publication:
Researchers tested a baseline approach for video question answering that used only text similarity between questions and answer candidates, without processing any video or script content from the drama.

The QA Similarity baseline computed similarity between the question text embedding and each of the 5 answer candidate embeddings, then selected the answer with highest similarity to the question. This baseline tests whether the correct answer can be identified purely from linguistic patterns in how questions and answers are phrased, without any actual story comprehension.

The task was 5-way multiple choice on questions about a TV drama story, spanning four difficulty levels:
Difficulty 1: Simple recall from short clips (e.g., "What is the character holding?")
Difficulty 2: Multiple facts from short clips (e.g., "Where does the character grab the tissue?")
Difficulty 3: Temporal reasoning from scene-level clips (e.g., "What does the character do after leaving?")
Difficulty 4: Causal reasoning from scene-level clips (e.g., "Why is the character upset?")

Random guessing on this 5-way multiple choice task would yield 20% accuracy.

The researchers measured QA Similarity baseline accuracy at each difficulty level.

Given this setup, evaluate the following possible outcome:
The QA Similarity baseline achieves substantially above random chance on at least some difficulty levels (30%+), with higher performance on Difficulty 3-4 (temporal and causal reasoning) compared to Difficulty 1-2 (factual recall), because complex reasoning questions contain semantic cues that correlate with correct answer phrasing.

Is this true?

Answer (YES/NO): NO